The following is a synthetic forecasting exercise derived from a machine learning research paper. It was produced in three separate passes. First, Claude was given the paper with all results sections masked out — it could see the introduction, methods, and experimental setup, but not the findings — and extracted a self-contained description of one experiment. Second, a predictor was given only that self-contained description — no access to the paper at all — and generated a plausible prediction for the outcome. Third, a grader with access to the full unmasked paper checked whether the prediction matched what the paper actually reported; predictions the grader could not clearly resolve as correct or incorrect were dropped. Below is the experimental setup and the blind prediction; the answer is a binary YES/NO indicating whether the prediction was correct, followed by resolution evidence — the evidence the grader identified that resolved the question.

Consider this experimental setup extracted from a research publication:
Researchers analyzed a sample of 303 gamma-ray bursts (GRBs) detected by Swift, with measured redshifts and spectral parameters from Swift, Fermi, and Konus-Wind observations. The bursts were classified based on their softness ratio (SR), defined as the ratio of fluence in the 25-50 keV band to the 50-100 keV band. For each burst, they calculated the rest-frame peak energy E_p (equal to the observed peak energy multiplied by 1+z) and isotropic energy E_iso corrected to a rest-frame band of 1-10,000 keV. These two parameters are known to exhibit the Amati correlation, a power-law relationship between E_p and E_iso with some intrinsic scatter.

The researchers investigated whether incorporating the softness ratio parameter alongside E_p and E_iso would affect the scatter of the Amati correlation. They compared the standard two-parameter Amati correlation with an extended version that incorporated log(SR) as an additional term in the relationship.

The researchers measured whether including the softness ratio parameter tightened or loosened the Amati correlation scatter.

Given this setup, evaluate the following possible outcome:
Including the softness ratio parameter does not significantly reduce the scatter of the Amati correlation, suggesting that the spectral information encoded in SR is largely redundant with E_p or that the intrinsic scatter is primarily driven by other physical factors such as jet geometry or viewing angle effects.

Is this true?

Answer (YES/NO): NO